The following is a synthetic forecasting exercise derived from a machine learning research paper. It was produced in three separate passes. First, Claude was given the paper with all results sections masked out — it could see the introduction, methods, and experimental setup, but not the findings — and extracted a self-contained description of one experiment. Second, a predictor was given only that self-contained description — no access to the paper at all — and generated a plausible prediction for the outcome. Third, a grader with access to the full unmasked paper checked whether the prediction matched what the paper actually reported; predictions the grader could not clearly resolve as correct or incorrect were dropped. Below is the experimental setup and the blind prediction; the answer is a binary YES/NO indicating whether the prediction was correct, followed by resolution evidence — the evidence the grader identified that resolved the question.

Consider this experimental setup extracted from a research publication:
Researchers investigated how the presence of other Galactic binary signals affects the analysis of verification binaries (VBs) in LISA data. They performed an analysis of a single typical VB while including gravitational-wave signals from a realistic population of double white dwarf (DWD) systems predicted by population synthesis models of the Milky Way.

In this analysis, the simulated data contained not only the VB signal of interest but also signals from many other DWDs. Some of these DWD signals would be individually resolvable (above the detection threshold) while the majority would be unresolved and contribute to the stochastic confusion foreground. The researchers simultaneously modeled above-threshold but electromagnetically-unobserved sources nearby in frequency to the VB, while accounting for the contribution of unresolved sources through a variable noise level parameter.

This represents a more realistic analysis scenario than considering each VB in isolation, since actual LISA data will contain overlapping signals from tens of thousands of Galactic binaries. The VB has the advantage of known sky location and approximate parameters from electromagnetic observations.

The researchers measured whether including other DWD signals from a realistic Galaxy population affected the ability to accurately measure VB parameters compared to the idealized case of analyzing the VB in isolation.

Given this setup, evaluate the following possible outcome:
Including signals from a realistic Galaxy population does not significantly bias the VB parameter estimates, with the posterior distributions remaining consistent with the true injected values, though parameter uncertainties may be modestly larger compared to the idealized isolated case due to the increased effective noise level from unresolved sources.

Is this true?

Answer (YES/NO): NO